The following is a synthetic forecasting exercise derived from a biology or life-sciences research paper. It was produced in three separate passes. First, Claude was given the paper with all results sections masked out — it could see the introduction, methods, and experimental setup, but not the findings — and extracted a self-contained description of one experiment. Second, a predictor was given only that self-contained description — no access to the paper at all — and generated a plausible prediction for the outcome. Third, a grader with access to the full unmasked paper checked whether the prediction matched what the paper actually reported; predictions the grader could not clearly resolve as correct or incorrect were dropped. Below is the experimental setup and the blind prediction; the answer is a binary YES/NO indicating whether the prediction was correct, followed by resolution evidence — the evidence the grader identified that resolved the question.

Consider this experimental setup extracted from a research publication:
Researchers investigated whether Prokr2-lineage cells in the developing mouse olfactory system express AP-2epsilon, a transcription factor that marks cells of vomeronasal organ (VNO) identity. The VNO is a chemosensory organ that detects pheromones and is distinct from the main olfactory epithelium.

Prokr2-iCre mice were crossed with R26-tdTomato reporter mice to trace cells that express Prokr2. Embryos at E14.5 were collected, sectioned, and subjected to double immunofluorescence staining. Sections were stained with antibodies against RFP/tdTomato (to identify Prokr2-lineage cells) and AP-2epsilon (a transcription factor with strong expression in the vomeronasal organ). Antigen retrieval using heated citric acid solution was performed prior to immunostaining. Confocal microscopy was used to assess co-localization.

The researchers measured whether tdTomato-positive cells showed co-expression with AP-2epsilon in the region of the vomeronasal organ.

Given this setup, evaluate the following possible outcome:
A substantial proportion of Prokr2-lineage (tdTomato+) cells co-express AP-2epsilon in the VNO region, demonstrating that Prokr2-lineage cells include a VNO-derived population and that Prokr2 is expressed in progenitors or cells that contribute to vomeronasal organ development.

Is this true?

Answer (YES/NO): NO